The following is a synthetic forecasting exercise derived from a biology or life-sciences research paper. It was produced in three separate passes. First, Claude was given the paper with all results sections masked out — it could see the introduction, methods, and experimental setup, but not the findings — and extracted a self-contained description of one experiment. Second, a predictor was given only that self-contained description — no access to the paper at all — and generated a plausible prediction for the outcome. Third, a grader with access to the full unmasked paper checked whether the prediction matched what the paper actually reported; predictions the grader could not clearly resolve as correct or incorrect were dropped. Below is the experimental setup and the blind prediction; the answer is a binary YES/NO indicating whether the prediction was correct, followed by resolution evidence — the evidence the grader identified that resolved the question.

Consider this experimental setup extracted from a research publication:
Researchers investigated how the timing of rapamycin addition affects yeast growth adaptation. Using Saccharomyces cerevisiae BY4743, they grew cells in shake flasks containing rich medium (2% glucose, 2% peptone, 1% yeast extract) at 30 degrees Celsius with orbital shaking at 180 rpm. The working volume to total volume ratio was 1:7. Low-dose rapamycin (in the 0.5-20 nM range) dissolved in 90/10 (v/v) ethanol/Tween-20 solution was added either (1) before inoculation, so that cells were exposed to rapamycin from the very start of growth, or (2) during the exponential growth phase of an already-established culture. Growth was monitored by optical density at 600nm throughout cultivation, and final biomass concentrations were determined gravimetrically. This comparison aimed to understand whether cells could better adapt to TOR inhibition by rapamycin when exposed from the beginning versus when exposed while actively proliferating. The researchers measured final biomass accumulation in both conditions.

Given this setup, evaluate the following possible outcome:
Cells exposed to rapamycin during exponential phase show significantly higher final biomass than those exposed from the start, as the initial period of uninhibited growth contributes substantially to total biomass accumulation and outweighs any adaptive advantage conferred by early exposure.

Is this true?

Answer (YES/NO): NO